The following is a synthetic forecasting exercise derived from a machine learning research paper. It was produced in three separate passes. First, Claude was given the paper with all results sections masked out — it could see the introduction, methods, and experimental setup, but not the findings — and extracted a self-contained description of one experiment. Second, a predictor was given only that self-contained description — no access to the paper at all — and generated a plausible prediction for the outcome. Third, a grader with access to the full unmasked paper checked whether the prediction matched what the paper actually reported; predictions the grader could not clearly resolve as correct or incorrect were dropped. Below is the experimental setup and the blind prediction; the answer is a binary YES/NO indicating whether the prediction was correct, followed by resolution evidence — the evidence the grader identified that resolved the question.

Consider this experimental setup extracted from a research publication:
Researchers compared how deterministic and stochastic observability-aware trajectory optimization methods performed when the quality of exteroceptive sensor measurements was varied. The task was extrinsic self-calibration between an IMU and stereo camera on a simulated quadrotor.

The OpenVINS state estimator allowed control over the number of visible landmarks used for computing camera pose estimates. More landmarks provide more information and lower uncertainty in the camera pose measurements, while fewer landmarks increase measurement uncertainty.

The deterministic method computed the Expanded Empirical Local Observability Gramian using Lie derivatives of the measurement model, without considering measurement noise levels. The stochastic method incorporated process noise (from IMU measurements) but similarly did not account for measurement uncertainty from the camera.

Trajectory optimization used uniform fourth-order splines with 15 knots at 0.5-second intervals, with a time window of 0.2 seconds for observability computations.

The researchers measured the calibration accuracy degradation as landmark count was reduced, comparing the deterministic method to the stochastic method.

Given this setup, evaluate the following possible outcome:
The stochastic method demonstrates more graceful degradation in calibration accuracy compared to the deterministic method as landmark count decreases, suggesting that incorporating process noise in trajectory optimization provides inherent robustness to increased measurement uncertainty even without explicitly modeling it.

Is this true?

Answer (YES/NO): NO